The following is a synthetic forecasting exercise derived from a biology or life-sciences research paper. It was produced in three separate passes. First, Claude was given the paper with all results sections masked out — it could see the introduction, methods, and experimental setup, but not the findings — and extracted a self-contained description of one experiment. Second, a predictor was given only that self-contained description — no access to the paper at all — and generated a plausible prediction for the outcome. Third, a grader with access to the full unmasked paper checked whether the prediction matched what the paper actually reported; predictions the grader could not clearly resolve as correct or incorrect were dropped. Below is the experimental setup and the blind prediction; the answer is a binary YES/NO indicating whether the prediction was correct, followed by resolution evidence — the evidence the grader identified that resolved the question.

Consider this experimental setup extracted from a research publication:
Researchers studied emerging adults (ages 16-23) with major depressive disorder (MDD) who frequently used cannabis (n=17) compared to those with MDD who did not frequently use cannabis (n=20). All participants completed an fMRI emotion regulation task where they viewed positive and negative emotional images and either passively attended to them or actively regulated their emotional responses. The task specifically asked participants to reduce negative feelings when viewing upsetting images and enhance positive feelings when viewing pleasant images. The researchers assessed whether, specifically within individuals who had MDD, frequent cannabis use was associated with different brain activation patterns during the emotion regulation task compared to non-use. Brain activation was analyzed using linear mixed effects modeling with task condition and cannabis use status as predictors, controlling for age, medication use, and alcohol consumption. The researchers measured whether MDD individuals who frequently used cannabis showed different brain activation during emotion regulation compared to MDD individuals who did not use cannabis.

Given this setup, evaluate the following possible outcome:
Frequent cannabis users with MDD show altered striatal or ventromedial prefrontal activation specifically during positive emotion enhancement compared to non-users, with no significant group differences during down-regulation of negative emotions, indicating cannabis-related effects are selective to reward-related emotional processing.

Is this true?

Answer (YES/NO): NO